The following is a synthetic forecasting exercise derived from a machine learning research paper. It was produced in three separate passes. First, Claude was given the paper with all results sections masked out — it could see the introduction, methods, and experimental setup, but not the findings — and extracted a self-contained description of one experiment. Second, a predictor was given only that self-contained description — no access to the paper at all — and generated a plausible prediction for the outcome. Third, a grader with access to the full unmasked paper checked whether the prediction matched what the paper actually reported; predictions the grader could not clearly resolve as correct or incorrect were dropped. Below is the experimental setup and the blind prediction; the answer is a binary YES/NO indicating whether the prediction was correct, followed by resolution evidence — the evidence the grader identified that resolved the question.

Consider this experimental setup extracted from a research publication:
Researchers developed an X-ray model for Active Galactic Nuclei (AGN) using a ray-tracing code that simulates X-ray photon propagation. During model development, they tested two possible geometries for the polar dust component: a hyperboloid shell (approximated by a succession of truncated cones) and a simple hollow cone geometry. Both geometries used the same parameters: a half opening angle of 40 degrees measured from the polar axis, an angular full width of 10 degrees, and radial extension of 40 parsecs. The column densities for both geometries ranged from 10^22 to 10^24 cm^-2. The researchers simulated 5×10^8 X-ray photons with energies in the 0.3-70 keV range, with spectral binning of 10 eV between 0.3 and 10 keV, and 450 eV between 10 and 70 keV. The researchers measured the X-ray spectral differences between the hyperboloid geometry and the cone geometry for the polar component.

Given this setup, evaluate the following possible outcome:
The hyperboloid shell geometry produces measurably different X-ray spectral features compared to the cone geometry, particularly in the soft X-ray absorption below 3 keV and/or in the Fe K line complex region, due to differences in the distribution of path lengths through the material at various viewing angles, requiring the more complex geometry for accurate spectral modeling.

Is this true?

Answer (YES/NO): NO